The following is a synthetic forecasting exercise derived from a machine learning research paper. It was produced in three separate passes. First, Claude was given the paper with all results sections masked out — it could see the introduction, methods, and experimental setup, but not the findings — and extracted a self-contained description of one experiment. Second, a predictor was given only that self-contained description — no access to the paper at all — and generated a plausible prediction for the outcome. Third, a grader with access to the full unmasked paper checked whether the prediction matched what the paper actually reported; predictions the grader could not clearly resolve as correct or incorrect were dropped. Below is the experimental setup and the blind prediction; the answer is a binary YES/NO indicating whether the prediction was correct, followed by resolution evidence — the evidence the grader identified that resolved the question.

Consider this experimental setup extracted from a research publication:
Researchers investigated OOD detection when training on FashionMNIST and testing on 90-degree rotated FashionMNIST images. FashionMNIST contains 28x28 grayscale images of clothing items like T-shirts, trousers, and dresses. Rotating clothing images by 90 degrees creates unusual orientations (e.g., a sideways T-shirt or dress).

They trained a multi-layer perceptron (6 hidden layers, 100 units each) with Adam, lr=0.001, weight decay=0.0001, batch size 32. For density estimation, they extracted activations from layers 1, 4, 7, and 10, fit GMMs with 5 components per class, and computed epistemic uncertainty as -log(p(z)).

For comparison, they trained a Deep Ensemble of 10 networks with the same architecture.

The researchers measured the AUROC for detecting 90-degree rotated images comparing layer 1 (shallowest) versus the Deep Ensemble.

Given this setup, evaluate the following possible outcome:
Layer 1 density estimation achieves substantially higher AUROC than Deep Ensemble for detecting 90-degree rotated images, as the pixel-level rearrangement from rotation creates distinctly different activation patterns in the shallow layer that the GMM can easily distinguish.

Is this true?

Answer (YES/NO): YES